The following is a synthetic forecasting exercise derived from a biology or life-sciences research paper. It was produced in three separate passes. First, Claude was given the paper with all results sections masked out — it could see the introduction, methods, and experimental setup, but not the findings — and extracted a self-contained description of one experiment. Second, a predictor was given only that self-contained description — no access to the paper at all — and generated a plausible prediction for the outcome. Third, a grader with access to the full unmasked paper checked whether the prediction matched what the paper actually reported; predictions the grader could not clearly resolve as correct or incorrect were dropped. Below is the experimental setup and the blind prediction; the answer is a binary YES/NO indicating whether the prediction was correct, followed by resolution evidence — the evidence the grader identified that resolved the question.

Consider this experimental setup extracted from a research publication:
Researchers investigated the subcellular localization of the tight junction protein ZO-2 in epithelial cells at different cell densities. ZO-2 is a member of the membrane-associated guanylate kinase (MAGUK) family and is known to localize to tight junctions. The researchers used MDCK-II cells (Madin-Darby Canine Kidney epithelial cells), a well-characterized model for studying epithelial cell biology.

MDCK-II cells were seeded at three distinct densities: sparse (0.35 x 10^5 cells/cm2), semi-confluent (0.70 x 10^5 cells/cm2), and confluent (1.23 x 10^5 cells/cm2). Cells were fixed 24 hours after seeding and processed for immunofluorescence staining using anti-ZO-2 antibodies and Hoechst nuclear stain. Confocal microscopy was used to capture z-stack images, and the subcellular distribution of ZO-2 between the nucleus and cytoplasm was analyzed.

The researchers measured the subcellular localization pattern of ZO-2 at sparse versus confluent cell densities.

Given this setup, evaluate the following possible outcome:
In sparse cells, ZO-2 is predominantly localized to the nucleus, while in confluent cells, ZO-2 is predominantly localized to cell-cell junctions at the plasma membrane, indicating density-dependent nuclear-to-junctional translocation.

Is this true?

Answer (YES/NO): NO